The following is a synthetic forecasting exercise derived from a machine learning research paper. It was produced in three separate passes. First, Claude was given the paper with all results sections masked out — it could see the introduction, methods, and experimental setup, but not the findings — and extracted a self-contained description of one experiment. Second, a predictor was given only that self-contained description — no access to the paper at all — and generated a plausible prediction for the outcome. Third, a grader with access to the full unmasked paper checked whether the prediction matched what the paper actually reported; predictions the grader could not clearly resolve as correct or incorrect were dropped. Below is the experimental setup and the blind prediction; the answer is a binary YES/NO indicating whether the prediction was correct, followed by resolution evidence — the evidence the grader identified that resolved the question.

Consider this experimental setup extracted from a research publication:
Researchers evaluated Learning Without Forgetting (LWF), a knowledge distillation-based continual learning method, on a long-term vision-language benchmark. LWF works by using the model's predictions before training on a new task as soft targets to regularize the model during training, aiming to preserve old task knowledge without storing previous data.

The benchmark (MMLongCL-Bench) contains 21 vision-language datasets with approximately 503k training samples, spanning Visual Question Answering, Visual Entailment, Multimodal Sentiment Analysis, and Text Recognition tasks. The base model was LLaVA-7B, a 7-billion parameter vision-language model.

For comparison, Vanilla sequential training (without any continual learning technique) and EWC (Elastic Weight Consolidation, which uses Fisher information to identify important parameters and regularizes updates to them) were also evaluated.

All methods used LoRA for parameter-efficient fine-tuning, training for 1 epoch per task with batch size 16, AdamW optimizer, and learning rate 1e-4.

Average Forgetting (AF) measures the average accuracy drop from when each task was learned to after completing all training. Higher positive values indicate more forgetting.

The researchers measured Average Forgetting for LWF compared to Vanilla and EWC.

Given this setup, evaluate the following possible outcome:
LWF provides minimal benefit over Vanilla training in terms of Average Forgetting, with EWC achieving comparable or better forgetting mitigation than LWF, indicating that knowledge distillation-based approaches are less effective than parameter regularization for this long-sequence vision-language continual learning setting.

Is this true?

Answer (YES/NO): NO